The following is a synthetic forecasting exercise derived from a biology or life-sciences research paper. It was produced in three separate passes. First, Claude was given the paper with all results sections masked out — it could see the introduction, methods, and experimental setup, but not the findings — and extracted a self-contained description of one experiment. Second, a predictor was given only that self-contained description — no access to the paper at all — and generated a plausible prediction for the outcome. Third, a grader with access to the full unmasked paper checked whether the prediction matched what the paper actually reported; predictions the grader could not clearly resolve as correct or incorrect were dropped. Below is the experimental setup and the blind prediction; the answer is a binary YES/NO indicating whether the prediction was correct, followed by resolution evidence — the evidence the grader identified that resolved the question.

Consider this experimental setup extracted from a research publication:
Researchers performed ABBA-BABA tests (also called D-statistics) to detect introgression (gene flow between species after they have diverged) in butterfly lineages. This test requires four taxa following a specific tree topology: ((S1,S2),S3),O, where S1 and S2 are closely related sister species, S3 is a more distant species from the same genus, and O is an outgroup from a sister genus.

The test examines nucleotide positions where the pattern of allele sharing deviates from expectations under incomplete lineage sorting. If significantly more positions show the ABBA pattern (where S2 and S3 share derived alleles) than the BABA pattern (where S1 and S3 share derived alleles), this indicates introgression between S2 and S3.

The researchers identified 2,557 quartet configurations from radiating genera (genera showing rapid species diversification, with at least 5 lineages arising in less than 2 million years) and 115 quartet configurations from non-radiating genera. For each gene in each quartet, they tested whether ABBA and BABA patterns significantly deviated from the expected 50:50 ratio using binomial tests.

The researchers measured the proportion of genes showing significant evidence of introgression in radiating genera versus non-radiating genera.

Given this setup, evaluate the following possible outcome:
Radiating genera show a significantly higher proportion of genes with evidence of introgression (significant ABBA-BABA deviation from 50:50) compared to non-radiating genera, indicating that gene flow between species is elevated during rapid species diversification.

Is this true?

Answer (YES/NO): YES